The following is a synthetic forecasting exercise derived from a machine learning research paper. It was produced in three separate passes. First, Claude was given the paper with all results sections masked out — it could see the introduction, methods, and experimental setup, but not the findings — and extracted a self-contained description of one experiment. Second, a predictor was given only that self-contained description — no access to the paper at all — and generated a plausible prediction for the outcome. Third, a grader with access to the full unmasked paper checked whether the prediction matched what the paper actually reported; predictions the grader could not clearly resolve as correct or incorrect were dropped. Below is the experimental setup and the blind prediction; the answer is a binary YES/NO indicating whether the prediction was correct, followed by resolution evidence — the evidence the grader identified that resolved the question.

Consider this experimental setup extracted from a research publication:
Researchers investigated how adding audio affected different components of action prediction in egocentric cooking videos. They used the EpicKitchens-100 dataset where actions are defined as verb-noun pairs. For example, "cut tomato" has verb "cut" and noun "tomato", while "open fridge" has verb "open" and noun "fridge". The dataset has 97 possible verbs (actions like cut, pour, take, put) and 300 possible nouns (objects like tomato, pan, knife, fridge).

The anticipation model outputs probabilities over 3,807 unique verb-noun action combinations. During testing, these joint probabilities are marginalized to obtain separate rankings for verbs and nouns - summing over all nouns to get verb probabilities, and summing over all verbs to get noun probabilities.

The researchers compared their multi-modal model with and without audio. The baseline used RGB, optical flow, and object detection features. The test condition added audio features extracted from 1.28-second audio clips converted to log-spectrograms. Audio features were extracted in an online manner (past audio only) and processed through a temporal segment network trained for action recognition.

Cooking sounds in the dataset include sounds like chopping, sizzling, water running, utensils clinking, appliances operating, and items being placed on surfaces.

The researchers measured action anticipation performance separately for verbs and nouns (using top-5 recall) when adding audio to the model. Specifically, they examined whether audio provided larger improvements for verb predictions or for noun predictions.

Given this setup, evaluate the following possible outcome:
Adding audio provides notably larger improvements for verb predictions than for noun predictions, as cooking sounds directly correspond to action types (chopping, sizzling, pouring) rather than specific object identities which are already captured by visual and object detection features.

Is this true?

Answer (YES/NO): YES